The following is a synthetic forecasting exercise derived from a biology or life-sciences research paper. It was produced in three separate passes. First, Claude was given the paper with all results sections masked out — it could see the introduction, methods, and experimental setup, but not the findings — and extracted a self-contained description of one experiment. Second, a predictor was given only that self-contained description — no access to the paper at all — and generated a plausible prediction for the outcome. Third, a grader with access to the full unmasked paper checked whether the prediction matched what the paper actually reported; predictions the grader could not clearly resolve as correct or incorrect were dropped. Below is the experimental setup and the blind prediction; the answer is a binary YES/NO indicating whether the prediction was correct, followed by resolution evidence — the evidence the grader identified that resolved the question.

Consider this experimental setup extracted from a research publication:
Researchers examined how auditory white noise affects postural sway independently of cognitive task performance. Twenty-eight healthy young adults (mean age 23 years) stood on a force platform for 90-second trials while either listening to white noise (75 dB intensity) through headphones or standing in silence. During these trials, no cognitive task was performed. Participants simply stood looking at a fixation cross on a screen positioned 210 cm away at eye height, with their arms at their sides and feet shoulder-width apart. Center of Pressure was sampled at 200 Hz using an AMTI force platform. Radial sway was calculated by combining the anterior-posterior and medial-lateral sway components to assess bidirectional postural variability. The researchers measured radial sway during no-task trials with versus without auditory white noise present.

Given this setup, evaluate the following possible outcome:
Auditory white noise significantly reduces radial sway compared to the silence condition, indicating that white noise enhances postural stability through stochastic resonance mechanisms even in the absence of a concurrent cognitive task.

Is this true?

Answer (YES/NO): YES